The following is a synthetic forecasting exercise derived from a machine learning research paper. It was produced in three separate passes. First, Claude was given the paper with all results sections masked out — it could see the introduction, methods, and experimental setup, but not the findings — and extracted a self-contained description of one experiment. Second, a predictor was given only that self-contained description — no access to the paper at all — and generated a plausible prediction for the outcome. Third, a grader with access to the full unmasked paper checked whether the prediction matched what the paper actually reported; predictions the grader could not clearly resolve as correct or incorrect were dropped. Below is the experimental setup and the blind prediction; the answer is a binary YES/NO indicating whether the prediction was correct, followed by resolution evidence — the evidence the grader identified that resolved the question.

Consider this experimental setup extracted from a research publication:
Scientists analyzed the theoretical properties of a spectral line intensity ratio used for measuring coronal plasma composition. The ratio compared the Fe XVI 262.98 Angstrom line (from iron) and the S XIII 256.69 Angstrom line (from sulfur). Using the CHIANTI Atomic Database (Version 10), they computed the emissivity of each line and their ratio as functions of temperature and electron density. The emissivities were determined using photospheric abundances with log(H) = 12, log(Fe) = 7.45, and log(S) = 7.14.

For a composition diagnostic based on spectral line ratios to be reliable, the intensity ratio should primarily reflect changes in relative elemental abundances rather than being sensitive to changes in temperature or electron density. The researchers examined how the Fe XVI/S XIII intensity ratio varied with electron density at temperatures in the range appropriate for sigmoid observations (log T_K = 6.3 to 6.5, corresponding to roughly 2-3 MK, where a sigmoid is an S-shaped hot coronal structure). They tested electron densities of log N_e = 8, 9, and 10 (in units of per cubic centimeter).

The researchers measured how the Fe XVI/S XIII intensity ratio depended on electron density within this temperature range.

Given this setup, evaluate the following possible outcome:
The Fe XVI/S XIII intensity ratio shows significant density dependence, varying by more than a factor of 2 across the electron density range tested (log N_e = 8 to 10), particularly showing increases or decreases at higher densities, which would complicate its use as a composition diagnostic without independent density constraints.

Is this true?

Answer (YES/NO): NO